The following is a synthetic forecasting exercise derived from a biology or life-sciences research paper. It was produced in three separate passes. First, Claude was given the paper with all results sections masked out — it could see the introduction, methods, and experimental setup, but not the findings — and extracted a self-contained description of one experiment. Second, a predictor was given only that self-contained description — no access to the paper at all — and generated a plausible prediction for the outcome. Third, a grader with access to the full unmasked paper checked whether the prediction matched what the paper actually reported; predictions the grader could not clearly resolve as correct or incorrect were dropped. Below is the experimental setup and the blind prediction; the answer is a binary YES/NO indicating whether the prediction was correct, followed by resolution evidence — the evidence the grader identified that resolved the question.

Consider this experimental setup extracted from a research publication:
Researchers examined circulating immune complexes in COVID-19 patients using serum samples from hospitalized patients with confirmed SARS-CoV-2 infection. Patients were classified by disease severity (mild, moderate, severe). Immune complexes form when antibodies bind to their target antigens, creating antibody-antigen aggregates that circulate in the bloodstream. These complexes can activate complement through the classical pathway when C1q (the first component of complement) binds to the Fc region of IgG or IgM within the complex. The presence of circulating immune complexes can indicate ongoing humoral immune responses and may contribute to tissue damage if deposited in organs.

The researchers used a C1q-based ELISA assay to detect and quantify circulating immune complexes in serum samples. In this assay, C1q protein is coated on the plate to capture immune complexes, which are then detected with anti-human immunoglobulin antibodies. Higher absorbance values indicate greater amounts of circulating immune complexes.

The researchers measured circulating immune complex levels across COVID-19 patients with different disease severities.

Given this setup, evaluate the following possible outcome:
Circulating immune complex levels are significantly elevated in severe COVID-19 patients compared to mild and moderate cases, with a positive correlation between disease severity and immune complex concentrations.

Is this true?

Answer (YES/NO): NO